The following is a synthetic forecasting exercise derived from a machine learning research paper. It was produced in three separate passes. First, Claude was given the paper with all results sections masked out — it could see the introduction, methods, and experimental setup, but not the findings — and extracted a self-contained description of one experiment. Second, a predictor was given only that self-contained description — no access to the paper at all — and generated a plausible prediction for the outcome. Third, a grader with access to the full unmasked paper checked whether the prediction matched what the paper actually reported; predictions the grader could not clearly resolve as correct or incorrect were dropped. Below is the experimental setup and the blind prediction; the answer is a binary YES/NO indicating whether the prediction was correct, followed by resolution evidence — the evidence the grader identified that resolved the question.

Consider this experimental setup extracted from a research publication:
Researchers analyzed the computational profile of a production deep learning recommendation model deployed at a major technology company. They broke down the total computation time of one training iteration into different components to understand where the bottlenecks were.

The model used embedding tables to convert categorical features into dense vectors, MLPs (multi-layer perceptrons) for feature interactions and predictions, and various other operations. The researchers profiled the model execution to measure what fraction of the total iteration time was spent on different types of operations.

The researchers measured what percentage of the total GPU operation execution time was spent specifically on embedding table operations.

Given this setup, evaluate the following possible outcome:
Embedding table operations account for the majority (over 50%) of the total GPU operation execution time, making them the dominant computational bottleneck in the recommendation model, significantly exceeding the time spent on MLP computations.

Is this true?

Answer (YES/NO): NO